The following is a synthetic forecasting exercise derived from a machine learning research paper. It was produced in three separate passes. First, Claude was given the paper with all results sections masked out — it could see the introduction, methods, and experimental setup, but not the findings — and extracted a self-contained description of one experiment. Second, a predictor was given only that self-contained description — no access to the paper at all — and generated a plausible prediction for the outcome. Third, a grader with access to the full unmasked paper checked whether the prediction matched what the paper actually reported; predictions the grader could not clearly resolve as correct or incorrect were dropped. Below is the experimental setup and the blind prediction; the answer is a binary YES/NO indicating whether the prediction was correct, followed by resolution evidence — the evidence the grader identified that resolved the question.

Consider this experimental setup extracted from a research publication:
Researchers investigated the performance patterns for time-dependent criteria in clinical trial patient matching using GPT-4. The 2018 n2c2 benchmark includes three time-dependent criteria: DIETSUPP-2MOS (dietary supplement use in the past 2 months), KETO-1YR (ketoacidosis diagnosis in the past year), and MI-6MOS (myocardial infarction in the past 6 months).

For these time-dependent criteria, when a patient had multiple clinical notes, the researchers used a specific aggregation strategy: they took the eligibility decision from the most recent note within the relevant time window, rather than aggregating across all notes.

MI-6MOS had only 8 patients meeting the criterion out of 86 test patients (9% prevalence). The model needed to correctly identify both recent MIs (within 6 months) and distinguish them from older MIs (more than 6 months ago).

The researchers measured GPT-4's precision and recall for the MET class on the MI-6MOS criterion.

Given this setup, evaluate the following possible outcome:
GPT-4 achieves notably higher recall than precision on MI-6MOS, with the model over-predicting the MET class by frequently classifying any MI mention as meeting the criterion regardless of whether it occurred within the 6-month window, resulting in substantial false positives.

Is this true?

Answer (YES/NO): NO